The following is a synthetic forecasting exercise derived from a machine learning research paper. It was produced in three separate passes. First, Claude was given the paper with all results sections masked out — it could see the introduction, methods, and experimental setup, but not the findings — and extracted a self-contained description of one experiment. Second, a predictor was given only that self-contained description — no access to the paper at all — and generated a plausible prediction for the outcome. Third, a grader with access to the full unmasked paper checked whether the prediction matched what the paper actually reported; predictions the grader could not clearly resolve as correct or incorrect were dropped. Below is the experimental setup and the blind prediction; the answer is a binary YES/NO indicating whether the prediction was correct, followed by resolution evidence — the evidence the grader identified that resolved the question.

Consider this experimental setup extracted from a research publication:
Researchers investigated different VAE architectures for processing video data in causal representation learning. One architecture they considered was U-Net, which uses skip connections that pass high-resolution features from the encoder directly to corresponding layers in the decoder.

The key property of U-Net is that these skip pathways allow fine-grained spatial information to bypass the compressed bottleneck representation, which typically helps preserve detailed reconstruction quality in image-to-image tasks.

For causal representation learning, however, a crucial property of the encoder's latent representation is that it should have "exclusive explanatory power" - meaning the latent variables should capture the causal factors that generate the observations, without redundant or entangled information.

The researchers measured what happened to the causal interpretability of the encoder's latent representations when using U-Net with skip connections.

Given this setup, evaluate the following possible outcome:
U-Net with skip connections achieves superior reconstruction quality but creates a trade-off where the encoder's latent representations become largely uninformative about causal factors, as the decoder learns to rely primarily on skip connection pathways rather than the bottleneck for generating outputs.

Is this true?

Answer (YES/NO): NO